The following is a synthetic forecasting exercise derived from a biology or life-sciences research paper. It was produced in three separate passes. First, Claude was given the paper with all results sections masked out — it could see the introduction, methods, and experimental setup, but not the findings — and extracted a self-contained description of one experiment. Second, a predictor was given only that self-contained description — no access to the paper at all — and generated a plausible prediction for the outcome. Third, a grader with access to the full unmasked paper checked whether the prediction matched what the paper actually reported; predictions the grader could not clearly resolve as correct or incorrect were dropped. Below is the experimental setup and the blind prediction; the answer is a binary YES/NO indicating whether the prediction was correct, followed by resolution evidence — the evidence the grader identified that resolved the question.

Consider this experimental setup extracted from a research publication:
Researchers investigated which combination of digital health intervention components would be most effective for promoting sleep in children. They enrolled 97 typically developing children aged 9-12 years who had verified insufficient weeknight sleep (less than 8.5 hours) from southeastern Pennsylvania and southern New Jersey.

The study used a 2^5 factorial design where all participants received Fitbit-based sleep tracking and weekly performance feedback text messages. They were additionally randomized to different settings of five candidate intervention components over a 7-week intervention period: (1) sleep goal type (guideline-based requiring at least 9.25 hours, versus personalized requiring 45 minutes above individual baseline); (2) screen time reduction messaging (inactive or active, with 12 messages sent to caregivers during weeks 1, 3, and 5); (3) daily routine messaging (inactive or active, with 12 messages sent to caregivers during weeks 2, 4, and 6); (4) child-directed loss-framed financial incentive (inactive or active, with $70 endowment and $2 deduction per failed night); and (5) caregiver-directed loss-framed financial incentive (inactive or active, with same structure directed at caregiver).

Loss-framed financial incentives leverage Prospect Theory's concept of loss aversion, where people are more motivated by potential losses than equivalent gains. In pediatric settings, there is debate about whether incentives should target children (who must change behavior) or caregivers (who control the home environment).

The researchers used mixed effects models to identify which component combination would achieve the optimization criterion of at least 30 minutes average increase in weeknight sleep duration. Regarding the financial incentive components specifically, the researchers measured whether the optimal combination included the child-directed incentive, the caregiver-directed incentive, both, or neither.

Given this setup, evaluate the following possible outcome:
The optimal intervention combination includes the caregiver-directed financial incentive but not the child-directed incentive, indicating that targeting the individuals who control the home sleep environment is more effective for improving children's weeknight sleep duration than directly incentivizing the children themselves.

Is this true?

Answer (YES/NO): YES